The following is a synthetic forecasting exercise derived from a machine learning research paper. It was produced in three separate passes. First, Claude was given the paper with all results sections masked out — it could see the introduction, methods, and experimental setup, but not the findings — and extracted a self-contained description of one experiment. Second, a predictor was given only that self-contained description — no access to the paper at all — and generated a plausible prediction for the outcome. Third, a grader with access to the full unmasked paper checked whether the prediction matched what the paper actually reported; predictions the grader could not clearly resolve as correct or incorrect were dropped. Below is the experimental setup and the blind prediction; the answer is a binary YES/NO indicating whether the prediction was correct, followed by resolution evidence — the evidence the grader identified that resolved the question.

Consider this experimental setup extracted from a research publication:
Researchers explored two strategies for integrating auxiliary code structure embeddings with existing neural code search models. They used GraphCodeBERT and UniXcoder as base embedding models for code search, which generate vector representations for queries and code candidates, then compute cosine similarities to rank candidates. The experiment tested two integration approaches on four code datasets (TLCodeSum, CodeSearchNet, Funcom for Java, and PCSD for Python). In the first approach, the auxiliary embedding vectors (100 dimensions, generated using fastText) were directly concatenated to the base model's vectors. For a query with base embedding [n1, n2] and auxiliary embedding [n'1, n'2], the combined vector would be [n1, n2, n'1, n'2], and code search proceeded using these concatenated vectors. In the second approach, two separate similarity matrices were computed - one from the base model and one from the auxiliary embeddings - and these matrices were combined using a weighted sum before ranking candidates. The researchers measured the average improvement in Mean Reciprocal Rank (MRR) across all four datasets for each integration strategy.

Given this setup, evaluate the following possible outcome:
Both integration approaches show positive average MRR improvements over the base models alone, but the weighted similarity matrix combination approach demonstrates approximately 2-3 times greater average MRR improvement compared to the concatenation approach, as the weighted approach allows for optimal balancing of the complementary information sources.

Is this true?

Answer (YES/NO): NO